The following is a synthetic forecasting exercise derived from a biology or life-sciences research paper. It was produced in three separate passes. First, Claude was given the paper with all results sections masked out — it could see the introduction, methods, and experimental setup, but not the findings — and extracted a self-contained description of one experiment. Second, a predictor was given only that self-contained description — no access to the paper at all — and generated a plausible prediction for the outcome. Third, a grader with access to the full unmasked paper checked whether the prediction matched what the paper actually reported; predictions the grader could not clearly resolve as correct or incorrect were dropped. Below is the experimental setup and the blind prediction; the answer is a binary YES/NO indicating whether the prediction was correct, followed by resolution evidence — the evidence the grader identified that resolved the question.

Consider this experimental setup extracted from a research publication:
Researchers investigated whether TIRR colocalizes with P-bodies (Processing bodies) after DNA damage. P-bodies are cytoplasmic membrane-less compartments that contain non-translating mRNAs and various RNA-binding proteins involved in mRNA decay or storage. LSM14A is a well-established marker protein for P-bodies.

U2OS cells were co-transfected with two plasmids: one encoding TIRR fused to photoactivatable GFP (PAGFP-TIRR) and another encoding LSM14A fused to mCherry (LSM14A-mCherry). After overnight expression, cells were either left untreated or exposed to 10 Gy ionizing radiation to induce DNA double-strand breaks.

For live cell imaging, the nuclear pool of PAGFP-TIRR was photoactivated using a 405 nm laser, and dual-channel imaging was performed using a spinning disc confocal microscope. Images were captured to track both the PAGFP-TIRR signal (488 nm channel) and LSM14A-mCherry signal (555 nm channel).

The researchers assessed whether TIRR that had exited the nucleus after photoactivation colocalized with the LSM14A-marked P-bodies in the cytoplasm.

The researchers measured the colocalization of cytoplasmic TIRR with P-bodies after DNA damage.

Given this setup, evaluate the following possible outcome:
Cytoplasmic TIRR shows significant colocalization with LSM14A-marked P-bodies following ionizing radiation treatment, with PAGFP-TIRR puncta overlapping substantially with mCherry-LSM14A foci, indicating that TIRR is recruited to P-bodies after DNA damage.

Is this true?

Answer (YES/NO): YES